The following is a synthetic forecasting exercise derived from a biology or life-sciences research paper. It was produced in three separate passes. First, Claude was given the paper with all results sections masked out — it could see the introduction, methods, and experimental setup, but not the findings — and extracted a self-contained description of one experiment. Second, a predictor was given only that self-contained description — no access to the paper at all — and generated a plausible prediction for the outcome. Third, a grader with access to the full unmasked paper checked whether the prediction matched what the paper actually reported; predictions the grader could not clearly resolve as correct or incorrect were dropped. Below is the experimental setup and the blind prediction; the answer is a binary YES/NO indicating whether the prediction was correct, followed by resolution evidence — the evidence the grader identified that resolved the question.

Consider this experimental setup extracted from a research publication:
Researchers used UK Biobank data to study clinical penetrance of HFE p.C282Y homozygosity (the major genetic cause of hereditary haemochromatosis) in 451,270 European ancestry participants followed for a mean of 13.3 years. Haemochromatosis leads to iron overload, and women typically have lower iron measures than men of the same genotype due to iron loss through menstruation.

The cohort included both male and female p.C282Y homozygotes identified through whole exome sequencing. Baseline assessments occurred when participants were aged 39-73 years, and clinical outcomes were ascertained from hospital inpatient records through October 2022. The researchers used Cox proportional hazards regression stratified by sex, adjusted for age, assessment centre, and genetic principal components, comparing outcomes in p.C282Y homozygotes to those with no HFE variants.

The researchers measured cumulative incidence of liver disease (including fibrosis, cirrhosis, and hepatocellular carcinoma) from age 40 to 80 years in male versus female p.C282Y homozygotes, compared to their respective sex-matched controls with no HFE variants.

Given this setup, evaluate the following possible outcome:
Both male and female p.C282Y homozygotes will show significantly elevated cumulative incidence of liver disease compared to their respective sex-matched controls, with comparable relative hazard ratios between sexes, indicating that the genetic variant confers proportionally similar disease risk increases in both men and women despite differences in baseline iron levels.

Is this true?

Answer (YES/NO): NO